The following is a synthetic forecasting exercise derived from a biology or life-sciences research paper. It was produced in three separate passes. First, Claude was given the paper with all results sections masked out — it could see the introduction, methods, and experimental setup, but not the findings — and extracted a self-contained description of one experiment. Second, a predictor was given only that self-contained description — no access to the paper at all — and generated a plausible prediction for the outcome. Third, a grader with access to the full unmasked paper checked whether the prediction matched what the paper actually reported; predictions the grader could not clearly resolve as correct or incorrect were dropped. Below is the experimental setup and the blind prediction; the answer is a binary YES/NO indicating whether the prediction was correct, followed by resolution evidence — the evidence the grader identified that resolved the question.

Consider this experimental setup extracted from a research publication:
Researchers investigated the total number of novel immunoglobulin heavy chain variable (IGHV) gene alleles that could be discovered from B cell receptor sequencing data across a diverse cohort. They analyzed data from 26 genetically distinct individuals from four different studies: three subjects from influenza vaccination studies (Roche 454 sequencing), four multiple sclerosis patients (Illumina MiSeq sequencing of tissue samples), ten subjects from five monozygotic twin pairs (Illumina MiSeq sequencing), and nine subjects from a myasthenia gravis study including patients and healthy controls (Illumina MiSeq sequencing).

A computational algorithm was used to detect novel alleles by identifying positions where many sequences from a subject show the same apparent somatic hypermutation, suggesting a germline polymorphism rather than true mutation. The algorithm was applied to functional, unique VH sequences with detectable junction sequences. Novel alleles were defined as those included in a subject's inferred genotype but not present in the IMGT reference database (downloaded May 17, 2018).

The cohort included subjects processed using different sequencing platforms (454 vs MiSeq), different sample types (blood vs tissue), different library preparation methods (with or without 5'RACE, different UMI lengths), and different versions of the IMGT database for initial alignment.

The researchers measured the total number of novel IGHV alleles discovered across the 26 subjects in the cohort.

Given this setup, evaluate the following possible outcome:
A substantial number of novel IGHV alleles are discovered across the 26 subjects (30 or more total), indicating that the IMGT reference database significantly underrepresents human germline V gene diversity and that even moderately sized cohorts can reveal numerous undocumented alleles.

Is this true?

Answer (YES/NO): NO